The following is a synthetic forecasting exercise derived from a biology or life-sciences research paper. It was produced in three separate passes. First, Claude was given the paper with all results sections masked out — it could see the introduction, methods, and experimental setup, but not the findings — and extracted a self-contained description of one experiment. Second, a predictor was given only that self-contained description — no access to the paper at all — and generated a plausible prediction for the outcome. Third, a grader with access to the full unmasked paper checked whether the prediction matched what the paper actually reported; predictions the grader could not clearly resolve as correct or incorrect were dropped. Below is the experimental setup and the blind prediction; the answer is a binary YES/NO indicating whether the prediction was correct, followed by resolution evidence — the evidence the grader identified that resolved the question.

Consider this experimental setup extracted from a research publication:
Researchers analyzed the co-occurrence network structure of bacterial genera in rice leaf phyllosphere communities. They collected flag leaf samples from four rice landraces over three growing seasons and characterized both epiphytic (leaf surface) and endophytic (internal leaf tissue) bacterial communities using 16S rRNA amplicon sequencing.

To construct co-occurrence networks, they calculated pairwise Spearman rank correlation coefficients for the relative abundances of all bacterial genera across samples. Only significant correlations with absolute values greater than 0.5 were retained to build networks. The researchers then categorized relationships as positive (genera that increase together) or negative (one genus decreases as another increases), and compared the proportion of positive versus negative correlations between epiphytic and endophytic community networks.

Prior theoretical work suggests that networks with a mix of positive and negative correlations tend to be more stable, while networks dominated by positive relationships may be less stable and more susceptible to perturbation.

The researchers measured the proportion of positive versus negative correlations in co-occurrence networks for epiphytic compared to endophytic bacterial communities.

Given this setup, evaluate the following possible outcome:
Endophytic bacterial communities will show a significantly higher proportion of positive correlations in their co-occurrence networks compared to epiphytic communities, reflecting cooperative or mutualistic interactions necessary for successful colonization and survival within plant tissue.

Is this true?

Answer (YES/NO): NO